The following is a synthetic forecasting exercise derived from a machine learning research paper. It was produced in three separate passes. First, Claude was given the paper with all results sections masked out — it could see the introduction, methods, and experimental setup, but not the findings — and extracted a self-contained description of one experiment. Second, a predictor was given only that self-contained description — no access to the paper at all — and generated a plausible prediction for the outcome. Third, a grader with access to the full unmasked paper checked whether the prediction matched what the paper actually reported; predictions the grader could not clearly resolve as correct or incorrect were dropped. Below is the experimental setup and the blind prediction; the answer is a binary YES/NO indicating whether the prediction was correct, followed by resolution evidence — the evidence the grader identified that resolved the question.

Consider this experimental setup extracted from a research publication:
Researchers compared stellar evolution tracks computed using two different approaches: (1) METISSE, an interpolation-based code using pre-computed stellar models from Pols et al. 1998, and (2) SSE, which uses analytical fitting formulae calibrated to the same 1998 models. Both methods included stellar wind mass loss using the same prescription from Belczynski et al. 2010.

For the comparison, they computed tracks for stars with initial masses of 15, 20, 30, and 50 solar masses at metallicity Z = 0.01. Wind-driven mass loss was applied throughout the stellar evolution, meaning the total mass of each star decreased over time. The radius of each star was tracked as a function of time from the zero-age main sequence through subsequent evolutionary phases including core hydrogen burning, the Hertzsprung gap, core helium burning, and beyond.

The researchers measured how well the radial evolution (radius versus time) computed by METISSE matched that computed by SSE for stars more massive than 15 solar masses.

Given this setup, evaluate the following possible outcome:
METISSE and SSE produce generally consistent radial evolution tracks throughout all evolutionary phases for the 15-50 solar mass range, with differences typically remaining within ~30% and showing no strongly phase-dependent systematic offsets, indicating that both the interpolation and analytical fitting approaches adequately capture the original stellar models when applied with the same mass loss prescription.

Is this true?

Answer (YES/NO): NO